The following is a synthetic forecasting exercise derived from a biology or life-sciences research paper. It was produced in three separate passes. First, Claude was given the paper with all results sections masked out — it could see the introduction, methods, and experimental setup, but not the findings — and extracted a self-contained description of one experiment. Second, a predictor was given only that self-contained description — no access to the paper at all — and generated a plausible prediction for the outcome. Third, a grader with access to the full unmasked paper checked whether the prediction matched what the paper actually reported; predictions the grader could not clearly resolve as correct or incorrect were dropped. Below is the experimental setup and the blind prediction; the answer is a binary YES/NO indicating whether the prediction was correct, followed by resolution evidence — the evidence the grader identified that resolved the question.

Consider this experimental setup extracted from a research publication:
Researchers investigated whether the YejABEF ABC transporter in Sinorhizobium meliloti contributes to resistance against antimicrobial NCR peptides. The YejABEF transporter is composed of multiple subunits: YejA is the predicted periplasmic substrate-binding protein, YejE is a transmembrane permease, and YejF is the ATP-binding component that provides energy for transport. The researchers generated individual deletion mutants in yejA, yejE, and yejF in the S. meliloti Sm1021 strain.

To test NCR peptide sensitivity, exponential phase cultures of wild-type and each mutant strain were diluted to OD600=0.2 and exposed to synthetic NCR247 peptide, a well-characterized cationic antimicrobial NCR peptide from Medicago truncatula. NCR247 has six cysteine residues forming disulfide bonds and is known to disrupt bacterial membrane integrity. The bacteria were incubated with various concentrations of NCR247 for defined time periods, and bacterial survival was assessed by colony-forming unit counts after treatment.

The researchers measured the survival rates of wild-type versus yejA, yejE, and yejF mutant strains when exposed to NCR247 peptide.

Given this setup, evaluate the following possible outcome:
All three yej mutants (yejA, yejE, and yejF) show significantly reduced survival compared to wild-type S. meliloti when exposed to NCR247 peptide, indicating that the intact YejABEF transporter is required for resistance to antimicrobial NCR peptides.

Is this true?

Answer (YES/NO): NO